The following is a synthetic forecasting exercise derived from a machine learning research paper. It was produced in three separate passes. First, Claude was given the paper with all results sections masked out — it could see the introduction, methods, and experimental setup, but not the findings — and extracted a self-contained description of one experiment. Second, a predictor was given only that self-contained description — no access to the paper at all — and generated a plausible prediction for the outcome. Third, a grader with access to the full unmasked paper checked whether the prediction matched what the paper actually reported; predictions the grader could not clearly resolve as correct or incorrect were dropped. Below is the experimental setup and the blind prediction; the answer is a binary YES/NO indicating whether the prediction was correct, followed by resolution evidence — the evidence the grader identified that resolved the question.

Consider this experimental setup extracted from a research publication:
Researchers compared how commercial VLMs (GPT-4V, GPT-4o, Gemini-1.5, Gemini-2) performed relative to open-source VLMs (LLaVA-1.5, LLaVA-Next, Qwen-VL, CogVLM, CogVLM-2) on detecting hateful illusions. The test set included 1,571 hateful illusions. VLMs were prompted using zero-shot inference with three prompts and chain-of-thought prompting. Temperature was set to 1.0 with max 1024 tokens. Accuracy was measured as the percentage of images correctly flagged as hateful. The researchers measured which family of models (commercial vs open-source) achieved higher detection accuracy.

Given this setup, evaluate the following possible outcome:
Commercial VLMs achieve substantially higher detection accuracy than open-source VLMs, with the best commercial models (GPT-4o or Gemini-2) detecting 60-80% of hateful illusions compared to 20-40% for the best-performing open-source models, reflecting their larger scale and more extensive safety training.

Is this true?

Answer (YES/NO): NO